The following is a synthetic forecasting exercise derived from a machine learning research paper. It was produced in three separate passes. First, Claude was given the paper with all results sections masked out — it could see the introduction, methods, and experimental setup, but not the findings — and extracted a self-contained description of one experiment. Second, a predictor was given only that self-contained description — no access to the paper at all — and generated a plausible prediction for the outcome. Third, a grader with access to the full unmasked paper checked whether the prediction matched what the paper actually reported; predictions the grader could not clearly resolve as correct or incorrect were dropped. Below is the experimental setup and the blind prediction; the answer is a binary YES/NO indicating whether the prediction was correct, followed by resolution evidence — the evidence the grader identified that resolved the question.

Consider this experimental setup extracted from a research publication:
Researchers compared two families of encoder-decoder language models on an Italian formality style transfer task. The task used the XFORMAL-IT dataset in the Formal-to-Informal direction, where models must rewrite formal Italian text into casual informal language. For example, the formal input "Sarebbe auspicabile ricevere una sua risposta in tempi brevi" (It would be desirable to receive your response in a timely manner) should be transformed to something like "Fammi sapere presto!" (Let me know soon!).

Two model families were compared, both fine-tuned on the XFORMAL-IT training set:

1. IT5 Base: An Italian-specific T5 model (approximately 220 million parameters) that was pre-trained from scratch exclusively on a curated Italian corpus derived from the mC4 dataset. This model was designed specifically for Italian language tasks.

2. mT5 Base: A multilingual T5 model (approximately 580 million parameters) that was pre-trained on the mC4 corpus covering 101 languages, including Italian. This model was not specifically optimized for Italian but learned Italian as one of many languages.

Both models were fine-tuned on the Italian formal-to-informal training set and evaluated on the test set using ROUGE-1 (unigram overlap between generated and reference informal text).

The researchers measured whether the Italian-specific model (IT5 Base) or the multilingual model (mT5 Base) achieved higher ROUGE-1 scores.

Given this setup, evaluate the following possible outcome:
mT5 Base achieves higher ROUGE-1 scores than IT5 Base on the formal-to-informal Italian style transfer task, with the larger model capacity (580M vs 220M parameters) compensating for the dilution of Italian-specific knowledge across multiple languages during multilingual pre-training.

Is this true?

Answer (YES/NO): YES